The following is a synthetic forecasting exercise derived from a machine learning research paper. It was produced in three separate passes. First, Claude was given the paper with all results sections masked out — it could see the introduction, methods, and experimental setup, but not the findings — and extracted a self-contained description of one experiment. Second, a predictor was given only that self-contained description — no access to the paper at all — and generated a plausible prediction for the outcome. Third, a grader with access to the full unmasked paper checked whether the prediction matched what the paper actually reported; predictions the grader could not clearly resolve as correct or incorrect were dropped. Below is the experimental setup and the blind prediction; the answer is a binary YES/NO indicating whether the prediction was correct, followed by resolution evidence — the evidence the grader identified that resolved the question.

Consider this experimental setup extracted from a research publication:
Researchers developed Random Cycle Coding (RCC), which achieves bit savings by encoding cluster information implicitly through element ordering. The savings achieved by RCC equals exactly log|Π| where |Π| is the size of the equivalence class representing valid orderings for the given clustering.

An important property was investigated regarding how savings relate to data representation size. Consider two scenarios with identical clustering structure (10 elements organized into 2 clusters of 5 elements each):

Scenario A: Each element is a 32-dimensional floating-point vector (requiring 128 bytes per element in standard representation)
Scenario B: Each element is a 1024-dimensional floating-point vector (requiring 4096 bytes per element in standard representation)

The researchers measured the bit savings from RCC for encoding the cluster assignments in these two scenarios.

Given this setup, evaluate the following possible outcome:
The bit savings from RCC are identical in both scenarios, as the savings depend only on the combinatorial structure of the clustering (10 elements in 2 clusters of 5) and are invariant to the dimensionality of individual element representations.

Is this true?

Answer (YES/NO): YES